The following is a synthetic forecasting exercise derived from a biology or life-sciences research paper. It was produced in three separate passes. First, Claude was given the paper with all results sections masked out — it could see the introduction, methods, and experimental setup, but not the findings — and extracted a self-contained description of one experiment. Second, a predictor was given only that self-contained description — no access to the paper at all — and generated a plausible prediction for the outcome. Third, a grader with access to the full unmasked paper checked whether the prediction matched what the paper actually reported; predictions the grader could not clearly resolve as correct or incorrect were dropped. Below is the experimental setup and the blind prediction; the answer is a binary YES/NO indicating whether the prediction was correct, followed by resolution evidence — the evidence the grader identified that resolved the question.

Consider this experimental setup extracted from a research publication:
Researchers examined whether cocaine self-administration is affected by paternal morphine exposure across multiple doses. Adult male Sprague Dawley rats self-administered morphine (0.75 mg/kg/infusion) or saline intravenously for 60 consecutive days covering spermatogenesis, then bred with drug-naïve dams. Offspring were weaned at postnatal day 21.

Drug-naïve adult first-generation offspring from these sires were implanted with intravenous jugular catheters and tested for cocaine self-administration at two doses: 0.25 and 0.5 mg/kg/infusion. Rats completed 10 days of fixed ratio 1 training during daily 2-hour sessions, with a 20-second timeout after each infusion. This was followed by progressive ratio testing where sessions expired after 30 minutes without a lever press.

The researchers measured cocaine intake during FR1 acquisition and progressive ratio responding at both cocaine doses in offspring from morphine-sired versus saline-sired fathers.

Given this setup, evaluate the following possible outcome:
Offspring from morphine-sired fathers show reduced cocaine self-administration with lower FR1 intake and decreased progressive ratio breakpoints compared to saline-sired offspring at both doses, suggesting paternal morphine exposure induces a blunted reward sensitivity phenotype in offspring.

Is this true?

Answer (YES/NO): NO